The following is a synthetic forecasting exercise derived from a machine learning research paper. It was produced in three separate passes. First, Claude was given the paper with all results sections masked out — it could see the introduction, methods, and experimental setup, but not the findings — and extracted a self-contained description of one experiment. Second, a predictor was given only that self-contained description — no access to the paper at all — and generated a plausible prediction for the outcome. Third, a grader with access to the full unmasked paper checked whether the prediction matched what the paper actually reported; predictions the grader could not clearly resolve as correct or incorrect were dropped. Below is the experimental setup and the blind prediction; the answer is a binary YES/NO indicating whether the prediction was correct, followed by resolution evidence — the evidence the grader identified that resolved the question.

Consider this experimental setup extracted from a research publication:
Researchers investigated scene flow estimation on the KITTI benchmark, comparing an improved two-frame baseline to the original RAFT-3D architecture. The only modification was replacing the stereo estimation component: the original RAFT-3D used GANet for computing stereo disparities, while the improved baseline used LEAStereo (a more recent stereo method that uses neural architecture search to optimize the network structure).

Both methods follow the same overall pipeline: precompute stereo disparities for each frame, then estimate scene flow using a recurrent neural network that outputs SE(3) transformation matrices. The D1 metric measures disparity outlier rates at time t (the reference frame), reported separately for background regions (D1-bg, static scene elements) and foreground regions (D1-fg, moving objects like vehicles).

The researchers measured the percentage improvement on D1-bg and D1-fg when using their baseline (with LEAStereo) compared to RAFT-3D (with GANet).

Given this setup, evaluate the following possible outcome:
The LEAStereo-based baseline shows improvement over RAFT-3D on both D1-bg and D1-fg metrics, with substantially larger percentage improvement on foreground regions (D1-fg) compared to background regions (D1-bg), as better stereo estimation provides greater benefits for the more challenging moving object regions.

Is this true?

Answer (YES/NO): YES